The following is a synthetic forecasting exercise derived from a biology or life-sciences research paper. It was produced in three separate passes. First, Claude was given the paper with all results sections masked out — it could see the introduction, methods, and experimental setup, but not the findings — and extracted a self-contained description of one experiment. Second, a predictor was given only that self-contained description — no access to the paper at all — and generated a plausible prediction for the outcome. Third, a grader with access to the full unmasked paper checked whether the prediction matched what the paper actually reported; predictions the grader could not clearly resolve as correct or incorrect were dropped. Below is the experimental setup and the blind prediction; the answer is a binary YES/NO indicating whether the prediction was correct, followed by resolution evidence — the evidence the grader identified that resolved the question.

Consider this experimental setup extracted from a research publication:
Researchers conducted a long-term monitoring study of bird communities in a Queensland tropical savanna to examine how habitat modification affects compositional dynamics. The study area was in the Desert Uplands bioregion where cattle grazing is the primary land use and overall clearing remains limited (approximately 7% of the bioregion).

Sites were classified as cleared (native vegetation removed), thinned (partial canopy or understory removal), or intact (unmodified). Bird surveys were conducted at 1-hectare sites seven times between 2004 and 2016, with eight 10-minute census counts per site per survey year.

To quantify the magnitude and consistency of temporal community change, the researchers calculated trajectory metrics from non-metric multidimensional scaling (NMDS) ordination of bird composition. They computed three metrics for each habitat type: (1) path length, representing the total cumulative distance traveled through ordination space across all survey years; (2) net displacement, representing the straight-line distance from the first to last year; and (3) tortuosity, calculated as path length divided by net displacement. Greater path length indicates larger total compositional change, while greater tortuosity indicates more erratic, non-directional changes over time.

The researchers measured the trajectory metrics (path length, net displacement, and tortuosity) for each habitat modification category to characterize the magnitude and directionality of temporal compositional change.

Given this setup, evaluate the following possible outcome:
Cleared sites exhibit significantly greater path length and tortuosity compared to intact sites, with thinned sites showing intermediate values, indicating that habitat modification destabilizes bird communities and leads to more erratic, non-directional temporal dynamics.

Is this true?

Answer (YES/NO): NO